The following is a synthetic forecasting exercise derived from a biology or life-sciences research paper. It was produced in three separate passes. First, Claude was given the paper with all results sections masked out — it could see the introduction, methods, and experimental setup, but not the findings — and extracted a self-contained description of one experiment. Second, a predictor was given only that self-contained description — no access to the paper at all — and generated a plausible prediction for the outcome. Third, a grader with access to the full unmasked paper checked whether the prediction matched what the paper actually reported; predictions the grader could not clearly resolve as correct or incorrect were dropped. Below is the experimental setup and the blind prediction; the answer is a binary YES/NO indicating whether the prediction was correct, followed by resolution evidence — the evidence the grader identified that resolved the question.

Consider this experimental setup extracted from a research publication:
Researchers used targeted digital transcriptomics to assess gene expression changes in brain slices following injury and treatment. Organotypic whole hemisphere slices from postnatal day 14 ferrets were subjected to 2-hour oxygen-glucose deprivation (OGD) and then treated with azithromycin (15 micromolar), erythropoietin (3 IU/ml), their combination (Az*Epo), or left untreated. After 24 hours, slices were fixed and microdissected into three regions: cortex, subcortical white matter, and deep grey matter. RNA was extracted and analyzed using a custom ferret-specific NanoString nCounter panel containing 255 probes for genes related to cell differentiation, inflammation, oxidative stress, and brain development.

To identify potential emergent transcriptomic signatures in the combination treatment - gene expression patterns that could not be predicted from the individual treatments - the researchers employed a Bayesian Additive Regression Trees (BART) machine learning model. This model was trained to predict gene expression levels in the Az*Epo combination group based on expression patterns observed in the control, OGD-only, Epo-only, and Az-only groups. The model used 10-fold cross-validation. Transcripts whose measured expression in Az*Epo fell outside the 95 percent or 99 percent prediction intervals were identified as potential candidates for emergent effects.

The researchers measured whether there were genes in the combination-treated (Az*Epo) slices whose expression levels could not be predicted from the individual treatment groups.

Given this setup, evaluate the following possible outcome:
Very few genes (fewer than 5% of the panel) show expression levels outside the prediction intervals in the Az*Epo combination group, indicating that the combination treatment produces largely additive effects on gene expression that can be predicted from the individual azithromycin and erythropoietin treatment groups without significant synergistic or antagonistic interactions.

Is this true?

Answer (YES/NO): NO